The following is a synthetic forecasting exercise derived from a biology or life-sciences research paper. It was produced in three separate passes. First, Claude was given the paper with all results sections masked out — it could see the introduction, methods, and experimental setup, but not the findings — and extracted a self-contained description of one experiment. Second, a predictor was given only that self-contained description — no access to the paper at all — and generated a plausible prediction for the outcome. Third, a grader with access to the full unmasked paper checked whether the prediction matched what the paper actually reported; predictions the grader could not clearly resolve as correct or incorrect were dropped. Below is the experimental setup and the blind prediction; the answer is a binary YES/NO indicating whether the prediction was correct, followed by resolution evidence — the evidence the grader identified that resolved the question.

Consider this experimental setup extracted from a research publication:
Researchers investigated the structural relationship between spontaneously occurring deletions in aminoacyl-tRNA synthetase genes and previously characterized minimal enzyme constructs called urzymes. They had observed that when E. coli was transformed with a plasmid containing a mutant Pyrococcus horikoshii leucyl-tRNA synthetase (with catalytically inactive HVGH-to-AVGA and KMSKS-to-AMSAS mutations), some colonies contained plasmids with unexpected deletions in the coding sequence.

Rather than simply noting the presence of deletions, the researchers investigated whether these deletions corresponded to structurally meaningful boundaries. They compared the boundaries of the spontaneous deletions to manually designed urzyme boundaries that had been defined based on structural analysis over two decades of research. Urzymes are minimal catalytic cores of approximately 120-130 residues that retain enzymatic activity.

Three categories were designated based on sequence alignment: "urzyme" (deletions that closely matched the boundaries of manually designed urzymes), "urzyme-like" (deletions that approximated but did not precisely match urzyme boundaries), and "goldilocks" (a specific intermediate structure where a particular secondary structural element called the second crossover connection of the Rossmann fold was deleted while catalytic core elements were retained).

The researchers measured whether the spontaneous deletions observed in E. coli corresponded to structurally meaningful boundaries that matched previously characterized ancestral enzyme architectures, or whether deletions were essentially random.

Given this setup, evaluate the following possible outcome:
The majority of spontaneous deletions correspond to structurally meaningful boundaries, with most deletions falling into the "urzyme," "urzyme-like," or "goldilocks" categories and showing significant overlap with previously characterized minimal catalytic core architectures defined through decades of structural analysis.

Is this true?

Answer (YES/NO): YES